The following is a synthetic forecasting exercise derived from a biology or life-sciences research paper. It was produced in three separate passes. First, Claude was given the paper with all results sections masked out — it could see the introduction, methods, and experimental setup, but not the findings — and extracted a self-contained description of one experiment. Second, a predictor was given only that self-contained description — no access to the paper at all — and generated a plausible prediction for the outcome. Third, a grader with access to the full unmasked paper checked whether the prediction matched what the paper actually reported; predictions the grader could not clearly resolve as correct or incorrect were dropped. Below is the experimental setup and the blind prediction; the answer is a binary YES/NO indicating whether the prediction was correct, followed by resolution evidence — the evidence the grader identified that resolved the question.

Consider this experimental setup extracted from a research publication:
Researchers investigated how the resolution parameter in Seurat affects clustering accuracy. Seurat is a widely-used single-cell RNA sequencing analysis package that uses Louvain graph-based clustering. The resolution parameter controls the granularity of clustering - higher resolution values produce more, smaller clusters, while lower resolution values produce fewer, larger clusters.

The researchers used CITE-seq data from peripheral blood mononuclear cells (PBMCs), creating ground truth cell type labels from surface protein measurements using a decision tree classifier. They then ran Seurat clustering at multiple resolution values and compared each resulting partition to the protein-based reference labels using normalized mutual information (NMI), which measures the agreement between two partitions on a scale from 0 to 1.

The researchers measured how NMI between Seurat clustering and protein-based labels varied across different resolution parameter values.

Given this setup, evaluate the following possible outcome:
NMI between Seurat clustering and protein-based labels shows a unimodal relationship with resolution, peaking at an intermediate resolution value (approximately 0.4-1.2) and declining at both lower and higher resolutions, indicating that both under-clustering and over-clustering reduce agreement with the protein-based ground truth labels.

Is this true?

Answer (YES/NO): NO